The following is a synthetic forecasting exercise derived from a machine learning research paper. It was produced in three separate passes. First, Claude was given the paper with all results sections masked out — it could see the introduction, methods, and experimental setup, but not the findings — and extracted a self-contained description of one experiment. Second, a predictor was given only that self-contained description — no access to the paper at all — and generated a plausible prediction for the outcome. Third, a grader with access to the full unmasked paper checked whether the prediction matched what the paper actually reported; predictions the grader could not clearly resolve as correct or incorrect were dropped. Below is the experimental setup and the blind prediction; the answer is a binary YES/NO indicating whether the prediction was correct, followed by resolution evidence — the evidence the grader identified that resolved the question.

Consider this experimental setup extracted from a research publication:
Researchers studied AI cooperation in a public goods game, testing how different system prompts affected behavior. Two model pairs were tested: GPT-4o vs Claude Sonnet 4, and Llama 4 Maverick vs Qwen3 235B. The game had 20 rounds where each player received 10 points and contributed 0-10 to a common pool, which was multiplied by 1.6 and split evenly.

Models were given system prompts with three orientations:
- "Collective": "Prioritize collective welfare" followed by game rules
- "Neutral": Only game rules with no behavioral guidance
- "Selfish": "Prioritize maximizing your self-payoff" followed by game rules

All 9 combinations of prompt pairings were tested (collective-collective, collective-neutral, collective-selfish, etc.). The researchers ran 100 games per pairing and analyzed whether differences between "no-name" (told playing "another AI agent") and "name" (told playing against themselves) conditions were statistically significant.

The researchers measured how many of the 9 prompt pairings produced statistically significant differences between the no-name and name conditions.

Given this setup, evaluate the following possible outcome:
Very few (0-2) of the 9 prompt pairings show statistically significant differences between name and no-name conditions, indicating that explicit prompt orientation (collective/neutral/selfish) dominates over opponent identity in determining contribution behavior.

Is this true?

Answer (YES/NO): NO